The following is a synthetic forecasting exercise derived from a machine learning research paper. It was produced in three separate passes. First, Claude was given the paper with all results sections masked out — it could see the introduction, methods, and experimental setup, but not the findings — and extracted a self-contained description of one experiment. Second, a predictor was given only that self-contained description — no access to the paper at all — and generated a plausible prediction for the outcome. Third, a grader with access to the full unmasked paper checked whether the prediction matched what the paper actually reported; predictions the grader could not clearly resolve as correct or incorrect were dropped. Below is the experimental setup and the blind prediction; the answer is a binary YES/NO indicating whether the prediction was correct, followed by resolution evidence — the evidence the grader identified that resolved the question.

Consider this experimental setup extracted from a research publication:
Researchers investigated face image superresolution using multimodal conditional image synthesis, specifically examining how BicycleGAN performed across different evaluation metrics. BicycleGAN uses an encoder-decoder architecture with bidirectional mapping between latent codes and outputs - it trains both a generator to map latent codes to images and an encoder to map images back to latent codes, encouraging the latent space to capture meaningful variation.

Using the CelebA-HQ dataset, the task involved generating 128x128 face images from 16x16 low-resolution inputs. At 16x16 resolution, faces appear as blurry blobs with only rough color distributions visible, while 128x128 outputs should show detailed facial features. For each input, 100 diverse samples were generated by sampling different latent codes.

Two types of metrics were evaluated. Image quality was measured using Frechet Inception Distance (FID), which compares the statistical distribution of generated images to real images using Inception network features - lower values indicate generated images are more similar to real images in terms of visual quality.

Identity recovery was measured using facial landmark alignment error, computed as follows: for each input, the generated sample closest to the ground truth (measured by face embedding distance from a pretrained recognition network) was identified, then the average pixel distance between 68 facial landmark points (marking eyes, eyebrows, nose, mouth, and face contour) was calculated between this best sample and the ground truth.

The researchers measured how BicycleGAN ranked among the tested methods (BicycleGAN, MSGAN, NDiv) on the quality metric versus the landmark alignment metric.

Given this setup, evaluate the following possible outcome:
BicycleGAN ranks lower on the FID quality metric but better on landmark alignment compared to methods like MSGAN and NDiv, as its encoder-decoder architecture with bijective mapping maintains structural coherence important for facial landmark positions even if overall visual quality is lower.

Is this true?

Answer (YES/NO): NO